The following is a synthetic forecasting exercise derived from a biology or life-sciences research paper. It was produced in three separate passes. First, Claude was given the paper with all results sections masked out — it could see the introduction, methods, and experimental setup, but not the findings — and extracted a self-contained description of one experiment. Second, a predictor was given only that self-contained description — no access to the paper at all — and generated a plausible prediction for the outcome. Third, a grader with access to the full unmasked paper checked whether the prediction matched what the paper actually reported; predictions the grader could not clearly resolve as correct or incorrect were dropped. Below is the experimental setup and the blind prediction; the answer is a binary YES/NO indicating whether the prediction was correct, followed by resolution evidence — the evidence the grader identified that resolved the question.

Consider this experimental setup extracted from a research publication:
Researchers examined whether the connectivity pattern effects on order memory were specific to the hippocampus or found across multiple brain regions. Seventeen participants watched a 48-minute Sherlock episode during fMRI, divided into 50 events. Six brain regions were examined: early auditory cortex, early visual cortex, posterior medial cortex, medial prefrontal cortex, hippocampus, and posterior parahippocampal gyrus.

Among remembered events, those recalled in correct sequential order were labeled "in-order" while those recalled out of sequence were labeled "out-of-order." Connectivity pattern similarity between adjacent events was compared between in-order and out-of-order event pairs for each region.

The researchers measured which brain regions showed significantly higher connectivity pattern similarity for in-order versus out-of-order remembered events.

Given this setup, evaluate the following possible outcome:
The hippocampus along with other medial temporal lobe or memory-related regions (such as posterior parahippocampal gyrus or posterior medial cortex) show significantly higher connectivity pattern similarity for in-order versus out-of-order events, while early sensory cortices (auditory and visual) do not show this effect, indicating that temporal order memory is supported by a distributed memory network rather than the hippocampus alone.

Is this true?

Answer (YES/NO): NO